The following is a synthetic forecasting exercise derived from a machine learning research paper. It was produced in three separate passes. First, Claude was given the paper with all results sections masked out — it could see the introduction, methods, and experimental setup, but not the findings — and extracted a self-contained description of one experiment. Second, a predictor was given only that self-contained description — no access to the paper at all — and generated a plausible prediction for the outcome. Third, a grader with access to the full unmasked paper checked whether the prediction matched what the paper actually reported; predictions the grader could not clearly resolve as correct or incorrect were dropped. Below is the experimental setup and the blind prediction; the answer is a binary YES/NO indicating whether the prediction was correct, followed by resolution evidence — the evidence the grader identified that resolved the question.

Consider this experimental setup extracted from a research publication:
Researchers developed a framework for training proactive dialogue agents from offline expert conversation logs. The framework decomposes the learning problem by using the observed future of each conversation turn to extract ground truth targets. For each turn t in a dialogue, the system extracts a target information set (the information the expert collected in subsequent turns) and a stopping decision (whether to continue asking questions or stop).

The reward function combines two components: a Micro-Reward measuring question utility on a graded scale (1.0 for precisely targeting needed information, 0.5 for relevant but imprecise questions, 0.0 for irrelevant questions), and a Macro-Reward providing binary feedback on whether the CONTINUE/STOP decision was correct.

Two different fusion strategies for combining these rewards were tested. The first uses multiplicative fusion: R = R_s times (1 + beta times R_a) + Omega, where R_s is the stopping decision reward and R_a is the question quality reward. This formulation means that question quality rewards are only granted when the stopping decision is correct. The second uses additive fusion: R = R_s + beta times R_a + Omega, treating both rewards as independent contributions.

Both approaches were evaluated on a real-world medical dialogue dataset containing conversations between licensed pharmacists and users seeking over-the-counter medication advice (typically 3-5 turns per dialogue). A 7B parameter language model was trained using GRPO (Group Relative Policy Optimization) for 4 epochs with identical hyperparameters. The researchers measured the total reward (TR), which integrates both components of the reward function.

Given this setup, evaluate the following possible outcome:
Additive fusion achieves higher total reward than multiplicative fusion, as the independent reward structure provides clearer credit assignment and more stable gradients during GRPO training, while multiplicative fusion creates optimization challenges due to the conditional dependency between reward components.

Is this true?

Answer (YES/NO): NO